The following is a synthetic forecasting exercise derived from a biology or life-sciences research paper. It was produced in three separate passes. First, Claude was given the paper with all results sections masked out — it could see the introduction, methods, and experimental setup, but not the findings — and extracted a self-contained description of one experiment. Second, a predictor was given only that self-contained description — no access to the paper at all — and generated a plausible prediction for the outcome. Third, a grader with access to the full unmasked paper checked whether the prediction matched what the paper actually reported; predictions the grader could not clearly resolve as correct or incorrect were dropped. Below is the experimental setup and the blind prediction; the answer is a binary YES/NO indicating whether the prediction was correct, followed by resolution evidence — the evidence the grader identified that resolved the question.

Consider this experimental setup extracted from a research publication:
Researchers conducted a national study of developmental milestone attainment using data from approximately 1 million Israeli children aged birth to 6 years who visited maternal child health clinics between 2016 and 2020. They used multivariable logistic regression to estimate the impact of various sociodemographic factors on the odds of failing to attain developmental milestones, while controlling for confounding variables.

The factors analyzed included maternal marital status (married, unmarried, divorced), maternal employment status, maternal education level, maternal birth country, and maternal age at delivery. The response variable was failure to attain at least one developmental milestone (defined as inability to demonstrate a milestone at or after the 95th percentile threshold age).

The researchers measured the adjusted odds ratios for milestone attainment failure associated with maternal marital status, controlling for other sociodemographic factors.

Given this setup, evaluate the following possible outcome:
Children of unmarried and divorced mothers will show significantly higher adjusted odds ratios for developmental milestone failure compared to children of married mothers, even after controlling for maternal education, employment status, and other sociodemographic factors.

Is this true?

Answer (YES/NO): YES